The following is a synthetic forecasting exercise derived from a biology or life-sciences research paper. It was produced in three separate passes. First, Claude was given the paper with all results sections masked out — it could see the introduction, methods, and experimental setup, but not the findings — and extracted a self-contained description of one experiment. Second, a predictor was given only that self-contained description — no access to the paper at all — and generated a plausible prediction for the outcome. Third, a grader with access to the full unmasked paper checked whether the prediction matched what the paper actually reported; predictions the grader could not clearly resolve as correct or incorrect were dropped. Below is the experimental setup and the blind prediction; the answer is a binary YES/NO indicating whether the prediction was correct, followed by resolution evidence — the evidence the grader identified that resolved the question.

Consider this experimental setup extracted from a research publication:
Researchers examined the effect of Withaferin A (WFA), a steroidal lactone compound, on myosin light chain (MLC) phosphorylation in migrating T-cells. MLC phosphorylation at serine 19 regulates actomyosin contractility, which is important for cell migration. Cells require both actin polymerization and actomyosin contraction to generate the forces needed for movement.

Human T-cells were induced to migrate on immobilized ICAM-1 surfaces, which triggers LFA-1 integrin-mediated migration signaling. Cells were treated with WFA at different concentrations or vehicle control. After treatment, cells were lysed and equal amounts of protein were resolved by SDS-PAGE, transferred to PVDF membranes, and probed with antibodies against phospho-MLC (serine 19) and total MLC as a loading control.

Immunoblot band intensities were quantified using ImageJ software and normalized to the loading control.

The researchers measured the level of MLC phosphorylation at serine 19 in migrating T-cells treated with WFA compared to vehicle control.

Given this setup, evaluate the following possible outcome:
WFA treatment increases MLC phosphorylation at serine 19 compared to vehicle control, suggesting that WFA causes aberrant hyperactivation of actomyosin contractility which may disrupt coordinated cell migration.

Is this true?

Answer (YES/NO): NO